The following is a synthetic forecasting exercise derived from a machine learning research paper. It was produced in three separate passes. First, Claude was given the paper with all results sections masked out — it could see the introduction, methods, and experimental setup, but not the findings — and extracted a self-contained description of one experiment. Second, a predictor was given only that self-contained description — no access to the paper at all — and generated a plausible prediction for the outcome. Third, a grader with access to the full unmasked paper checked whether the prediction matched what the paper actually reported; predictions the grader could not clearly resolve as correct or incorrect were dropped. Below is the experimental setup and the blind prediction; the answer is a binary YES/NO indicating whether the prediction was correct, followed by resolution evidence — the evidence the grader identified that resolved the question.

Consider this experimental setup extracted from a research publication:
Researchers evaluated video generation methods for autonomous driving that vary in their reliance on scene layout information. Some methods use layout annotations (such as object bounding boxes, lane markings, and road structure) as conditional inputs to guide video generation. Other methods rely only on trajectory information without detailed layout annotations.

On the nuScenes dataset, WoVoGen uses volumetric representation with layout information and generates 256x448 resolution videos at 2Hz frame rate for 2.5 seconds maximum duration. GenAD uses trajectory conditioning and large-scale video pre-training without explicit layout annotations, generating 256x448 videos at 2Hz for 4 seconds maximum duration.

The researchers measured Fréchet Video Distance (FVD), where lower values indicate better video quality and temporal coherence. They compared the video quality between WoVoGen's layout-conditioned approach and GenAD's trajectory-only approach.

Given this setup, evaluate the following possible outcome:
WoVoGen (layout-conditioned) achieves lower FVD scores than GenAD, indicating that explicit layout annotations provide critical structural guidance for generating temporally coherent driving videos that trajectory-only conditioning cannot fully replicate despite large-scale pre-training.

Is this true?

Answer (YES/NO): NO